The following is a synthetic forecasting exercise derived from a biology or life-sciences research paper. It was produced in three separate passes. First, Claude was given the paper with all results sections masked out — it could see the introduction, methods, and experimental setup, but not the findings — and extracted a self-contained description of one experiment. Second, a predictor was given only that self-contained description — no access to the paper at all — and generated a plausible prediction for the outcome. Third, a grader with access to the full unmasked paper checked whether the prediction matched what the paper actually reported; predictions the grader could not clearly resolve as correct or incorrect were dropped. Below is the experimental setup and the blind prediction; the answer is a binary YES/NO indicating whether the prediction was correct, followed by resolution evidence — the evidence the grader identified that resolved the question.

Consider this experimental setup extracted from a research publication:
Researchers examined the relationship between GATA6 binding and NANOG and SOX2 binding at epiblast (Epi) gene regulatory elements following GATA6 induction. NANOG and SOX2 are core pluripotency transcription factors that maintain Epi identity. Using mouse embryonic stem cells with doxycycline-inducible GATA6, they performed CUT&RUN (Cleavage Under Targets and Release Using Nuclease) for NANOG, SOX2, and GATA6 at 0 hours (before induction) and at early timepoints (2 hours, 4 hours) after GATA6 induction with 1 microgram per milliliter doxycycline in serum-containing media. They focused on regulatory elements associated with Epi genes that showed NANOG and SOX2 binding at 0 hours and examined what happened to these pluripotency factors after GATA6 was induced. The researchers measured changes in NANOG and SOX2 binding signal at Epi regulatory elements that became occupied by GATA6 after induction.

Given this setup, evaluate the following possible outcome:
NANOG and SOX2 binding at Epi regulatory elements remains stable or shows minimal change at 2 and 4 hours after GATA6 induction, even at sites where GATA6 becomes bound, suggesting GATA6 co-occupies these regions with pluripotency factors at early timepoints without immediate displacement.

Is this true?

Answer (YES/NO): NO